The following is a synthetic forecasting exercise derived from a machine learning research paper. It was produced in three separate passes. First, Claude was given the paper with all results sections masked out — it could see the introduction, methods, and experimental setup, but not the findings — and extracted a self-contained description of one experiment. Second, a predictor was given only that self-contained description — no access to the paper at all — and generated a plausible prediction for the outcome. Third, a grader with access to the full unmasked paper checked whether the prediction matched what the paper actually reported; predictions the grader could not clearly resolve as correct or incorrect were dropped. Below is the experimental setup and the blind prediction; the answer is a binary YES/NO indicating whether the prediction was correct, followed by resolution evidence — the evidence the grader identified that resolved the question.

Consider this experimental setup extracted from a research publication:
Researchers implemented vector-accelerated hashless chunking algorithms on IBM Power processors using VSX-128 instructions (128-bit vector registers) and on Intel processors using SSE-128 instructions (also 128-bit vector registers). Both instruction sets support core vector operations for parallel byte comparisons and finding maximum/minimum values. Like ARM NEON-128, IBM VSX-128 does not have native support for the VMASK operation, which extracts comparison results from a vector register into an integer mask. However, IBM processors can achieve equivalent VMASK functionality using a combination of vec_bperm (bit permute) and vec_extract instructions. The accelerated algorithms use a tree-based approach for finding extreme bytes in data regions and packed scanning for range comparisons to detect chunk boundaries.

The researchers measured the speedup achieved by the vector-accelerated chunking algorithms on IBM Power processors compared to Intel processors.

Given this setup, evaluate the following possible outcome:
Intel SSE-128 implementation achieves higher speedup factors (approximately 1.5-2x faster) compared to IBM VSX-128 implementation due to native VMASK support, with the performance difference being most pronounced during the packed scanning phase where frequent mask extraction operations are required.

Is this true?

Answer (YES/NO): NO